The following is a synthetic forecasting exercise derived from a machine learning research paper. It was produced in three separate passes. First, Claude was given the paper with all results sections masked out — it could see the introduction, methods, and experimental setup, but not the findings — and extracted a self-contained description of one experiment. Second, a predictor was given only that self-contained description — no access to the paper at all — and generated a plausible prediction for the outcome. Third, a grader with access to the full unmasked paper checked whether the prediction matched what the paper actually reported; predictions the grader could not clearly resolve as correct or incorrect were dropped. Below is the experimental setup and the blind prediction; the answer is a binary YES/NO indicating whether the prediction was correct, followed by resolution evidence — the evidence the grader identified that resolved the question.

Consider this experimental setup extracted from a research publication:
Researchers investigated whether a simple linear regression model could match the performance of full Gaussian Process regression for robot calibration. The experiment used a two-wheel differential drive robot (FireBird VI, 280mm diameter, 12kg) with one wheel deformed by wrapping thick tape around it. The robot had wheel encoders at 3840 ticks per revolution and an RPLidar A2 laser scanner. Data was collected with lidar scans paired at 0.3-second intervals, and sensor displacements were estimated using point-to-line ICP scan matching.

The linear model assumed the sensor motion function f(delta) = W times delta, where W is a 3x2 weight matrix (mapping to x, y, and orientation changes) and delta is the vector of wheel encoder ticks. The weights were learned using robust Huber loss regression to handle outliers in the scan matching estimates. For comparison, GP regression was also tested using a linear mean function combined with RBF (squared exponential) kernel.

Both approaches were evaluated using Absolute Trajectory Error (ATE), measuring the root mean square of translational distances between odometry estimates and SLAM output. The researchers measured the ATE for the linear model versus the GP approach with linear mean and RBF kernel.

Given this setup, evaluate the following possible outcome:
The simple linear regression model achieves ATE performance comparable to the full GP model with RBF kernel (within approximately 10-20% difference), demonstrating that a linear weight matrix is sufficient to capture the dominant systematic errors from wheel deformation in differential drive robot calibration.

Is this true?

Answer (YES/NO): YES